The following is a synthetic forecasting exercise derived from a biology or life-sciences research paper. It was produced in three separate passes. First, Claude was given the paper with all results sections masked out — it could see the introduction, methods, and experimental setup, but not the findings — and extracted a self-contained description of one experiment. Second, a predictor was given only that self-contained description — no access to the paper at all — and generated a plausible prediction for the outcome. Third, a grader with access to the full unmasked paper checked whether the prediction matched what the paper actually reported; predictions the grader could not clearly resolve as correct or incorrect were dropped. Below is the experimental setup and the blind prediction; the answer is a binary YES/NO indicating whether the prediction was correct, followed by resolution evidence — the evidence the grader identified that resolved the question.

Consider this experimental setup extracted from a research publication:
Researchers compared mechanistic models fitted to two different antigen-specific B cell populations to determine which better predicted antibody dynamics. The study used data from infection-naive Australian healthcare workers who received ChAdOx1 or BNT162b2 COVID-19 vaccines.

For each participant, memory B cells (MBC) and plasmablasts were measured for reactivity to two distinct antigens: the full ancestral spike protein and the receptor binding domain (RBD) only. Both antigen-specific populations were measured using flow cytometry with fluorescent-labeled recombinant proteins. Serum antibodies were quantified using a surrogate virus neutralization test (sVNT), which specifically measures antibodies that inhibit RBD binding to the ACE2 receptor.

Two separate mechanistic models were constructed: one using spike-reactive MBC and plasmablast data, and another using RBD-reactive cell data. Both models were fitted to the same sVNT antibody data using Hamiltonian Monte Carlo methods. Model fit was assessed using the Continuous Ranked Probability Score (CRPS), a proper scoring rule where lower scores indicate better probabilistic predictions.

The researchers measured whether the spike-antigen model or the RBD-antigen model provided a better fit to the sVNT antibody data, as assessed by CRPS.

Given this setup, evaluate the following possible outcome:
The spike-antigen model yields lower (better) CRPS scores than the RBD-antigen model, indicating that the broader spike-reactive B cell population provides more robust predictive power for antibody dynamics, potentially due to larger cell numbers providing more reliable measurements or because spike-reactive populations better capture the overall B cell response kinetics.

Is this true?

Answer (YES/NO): NO